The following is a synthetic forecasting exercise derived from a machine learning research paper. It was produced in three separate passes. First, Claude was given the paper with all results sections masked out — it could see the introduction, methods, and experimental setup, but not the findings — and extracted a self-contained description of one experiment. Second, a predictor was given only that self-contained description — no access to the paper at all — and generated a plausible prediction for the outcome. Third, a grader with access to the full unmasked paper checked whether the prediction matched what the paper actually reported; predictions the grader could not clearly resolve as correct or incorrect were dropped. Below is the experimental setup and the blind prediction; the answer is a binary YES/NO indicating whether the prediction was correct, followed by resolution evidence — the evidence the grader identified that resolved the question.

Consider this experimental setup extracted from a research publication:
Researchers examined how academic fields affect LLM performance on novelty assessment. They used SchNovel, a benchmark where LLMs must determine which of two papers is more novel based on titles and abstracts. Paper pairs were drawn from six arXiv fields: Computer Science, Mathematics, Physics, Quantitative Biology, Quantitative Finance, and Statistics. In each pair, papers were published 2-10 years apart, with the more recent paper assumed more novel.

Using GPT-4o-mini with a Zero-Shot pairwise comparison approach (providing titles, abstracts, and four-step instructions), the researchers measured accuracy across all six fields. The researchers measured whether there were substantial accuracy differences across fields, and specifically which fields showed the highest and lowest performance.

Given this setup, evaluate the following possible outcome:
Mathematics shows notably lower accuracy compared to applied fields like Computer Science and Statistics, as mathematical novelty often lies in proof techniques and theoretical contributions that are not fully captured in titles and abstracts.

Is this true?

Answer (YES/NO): YES